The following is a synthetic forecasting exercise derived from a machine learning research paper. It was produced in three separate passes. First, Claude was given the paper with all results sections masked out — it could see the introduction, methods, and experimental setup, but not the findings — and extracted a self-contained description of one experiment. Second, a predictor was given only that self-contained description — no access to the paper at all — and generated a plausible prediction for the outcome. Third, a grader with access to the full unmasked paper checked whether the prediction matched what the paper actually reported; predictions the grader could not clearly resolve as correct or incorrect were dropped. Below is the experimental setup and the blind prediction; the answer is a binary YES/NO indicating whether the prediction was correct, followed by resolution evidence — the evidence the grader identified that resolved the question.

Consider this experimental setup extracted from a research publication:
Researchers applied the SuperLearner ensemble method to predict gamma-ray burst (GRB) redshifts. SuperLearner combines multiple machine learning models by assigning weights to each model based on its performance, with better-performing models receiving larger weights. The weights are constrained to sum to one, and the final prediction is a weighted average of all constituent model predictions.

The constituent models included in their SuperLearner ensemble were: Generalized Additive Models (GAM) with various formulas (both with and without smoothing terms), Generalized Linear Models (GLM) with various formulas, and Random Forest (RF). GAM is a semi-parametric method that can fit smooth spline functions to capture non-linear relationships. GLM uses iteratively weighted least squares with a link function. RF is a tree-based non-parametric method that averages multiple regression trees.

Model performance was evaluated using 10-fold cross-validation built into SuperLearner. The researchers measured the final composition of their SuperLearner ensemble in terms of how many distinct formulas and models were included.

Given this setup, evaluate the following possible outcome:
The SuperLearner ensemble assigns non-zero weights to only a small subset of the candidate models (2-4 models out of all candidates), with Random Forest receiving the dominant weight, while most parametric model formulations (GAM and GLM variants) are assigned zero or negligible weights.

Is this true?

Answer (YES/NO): NO